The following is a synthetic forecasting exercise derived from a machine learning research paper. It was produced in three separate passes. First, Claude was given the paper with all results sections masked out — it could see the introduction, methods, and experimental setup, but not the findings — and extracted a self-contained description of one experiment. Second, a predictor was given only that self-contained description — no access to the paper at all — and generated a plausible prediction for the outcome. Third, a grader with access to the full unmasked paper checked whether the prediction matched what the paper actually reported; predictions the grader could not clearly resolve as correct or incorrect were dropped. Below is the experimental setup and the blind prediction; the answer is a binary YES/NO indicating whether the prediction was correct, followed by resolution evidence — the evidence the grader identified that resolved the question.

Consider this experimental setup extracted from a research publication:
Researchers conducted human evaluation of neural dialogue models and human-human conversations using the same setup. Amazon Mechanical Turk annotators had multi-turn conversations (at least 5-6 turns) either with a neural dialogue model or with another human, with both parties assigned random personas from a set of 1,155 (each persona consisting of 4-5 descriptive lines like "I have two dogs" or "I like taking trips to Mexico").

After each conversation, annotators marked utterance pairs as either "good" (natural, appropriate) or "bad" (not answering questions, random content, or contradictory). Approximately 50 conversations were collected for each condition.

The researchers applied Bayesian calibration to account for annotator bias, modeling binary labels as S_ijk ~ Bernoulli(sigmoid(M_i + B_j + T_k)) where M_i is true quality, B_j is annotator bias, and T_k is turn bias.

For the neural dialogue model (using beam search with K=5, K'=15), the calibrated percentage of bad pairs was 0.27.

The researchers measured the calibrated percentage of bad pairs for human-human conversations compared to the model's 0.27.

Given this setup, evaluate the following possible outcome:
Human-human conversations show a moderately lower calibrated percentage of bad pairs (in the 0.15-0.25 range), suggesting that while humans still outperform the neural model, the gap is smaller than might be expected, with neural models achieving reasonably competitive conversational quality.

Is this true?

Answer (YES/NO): NO